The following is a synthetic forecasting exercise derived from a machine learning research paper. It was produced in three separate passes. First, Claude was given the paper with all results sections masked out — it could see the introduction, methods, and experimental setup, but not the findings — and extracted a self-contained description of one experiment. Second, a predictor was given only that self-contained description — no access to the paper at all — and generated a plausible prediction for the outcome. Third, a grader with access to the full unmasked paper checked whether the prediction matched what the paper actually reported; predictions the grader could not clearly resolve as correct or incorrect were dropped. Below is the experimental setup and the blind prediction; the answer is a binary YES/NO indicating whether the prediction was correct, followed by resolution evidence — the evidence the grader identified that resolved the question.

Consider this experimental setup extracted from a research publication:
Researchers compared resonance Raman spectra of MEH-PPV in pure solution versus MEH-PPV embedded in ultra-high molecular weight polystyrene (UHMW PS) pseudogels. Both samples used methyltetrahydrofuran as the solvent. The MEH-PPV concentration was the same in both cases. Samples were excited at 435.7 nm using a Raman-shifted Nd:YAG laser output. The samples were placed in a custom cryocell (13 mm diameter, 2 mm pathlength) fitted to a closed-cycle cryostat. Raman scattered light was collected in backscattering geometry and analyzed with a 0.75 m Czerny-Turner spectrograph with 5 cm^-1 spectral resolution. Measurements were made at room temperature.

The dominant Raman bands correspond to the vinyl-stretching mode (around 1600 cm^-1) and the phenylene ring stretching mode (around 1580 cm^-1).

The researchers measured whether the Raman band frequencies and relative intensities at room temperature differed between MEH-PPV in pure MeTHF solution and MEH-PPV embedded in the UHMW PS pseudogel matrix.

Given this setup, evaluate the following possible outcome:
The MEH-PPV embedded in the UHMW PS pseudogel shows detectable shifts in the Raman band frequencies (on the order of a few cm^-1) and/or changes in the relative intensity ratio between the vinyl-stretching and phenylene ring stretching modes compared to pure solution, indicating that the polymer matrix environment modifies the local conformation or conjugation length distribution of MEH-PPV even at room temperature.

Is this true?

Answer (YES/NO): NO